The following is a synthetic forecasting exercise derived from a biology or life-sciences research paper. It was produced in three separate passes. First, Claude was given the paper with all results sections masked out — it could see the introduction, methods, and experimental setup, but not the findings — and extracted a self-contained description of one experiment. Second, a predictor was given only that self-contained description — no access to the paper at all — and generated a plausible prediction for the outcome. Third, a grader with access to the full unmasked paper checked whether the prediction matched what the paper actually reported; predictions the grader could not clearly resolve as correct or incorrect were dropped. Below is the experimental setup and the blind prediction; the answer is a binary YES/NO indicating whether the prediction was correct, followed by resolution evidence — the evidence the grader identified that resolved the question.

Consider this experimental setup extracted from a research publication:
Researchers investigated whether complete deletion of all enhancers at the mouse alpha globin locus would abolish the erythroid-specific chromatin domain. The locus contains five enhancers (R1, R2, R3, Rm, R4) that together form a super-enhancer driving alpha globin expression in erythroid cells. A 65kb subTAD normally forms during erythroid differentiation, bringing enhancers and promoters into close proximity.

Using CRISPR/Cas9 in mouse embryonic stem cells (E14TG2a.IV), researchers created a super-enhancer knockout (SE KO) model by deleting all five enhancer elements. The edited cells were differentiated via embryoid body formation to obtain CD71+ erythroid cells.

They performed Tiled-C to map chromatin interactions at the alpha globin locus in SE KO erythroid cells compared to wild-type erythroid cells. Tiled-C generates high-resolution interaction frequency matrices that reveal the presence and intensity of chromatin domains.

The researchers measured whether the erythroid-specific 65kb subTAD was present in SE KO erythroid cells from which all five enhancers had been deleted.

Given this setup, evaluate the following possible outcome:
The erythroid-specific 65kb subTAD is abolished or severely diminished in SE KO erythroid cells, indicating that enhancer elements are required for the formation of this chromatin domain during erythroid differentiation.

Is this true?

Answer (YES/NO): YES